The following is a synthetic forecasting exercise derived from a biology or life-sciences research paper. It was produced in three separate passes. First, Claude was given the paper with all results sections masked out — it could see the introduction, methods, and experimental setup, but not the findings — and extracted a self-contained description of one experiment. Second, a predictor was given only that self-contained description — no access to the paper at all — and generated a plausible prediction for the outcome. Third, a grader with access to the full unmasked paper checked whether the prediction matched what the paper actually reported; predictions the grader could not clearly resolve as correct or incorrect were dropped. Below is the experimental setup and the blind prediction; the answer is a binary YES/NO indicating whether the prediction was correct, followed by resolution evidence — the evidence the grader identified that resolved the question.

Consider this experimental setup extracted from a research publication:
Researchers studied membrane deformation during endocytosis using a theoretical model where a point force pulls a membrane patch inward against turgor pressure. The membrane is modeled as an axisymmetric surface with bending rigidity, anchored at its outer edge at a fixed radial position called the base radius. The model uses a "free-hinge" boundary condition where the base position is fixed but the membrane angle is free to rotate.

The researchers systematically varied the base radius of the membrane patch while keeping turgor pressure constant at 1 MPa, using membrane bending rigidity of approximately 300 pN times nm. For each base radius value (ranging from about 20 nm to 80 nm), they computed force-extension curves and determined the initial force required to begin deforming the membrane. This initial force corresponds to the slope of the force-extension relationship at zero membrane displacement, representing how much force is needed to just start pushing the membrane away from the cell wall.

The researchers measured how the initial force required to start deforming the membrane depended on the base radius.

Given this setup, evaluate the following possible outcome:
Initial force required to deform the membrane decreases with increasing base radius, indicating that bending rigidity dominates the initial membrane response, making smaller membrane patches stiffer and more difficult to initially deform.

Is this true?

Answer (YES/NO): NO